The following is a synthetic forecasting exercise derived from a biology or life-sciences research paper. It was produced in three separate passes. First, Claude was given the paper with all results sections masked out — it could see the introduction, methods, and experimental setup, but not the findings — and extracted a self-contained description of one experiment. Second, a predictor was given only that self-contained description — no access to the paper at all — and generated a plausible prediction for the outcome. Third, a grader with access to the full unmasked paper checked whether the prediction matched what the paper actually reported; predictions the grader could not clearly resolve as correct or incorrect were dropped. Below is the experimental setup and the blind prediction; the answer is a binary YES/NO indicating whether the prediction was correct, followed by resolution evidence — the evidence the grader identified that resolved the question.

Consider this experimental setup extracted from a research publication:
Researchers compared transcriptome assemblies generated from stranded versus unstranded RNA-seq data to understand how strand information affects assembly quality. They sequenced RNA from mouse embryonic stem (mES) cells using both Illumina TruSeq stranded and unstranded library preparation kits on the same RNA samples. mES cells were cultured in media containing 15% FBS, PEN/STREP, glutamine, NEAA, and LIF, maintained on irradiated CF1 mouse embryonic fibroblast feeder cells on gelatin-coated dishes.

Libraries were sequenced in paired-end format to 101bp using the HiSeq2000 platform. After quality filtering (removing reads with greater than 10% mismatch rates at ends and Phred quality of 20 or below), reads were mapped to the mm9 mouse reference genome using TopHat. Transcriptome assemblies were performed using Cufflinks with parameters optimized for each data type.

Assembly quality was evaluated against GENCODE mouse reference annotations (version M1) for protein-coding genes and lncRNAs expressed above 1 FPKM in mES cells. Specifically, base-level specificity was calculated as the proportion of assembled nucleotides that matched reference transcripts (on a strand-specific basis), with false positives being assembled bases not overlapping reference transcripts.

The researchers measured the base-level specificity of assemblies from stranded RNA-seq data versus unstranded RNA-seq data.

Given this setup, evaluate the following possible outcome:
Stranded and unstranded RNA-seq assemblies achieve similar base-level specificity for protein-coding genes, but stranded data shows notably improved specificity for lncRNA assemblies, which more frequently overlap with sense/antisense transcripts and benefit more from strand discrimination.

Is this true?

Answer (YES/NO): NO